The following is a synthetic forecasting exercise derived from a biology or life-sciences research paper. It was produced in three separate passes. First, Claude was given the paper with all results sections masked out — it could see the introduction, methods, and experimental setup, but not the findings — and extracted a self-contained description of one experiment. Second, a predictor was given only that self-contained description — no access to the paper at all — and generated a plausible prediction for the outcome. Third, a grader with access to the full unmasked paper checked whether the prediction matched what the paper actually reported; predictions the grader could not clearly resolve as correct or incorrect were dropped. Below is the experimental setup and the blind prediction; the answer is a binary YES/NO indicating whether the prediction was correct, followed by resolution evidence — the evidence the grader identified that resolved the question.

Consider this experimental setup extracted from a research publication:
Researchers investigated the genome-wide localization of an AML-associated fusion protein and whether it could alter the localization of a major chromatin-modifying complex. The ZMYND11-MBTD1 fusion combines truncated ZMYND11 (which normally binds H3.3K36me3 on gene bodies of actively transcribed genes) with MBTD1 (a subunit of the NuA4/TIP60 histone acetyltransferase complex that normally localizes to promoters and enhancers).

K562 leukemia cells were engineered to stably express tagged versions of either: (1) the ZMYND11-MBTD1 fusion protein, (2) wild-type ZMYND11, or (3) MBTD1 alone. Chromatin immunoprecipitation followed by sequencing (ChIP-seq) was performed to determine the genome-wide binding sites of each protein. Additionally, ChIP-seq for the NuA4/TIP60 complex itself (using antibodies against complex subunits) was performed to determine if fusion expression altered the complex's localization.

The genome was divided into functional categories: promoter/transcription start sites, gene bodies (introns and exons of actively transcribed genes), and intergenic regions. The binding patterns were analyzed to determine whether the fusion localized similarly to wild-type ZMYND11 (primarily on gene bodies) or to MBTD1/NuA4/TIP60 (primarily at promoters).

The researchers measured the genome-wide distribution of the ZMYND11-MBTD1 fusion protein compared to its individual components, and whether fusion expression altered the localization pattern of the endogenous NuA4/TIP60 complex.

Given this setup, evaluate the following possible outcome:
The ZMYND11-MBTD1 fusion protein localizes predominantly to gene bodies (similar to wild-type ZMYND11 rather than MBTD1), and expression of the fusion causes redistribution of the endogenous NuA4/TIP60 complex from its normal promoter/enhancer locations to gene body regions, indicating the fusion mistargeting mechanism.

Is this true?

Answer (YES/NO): YES